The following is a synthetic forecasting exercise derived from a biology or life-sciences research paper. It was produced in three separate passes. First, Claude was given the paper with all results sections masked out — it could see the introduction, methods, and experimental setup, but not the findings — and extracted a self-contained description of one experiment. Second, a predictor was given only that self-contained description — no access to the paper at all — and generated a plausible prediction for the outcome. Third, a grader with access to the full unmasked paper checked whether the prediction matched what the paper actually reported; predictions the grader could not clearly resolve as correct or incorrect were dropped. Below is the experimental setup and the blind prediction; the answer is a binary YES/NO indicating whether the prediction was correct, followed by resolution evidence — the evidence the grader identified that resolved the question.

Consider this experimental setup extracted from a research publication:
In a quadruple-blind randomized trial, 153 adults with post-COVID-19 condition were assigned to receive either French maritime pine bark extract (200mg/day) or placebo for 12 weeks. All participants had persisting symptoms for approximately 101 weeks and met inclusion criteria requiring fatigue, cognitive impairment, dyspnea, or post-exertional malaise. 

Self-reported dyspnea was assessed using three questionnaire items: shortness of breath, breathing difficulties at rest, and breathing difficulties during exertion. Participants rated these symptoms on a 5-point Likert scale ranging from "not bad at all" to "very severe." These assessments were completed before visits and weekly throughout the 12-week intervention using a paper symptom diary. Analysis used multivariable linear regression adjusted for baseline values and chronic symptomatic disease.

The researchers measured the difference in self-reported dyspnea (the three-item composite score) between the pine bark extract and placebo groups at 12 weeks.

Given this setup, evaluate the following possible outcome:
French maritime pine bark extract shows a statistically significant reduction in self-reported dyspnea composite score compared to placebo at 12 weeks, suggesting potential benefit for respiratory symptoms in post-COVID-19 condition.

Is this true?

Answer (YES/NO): YES